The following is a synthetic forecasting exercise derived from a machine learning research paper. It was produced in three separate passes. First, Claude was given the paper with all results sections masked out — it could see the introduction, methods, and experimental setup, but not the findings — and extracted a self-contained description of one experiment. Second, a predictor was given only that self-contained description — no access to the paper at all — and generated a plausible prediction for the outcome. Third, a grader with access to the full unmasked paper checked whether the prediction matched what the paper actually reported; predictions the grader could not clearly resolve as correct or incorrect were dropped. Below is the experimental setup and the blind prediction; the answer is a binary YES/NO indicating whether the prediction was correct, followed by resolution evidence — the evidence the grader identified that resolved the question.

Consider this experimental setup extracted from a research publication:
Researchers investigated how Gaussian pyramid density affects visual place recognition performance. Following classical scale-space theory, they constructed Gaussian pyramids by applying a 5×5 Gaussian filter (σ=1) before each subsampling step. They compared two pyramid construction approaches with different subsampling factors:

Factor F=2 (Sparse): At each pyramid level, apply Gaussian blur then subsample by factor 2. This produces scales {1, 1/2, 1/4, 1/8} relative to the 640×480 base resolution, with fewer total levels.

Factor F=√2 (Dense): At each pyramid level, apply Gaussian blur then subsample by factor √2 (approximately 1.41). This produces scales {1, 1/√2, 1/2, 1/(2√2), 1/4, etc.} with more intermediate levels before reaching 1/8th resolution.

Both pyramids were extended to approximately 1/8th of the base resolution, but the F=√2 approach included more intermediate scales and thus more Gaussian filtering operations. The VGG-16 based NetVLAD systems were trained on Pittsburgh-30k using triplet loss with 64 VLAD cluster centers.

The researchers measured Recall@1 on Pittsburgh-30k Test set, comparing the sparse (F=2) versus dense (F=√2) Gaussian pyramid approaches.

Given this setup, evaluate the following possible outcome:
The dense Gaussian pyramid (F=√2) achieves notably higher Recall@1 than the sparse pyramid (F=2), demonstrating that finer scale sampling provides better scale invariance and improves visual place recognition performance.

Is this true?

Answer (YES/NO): YES